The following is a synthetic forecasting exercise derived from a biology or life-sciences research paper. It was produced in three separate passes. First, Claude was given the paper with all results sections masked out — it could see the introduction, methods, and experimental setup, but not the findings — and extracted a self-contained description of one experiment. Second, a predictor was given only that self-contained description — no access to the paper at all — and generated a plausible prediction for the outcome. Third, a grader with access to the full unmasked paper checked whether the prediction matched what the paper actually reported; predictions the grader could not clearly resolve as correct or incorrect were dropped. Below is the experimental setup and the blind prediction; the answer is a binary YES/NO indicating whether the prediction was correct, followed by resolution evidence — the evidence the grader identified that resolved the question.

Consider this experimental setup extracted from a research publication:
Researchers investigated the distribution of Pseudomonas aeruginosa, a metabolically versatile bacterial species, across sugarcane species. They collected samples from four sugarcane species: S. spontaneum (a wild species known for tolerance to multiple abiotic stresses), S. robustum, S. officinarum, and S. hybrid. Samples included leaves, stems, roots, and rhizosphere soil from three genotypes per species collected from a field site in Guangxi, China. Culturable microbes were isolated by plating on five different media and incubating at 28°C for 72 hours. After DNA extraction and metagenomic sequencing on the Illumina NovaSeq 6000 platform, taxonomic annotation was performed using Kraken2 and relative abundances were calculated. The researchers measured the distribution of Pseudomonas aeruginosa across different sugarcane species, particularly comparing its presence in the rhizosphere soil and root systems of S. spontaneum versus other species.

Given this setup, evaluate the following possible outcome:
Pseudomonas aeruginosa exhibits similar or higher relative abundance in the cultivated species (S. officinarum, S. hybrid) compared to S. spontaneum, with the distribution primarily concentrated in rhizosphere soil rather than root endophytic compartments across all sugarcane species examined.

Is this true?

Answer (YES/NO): NO